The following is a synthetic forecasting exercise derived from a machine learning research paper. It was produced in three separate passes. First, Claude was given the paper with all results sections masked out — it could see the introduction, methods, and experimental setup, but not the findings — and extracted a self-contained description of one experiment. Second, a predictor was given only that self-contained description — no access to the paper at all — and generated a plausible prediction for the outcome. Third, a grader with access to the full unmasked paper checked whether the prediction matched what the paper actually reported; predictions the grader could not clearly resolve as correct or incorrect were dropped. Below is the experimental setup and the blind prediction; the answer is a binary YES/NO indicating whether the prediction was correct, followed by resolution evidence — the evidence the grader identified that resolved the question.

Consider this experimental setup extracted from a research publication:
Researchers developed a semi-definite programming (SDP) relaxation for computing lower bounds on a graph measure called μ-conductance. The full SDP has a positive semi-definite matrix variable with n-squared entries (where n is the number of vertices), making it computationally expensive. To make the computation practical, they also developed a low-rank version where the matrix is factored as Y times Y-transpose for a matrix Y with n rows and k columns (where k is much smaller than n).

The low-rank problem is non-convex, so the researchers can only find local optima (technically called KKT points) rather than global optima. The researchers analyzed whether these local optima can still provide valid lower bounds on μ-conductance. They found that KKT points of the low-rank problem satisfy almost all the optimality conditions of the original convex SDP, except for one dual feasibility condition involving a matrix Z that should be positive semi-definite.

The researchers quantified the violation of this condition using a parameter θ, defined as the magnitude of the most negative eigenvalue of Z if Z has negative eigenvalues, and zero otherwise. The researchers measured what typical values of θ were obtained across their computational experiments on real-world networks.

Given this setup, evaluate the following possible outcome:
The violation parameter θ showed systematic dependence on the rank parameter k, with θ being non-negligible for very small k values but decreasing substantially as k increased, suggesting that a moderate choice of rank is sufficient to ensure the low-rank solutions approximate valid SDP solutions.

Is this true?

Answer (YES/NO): NO